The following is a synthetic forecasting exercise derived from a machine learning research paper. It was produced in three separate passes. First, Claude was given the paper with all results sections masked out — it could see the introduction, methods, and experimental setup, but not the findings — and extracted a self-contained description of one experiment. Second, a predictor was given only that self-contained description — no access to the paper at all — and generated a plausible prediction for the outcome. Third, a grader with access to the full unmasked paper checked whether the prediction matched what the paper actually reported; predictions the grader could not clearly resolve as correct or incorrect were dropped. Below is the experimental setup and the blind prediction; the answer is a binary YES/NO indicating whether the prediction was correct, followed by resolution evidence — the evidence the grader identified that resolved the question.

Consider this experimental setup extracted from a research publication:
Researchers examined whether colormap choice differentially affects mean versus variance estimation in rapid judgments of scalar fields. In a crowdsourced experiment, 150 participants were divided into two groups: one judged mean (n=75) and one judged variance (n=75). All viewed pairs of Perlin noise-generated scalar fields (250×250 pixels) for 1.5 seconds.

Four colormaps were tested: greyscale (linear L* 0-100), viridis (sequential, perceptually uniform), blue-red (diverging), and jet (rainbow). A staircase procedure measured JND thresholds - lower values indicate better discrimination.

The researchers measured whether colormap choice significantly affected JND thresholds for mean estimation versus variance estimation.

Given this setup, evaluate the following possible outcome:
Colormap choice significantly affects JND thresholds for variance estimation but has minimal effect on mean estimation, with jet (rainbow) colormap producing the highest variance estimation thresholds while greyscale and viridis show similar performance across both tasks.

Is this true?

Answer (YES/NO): NO